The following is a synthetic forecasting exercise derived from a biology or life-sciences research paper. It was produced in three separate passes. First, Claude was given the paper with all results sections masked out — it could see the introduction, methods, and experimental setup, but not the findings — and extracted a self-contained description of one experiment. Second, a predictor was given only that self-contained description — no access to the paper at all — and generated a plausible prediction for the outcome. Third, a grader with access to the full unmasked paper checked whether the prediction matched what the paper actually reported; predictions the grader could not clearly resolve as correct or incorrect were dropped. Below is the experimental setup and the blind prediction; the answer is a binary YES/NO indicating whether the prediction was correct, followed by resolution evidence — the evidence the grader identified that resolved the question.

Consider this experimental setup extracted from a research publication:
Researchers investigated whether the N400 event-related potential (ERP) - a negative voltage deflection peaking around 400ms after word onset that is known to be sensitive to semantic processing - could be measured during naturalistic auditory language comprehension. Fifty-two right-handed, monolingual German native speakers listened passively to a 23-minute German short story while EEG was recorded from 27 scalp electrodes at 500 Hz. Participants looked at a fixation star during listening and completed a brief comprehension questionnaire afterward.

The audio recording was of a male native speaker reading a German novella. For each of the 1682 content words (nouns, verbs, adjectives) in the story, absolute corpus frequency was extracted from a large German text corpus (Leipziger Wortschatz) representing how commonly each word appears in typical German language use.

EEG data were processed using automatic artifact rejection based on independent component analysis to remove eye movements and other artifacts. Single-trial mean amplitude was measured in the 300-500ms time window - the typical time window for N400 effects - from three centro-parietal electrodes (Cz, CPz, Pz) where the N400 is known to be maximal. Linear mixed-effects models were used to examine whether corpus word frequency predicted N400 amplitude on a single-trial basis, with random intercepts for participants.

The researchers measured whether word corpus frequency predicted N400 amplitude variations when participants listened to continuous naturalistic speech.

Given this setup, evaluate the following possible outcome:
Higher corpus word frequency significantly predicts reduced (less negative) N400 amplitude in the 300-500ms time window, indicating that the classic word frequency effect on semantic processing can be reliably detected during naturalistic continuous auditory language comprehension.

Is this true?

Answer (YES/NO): YES